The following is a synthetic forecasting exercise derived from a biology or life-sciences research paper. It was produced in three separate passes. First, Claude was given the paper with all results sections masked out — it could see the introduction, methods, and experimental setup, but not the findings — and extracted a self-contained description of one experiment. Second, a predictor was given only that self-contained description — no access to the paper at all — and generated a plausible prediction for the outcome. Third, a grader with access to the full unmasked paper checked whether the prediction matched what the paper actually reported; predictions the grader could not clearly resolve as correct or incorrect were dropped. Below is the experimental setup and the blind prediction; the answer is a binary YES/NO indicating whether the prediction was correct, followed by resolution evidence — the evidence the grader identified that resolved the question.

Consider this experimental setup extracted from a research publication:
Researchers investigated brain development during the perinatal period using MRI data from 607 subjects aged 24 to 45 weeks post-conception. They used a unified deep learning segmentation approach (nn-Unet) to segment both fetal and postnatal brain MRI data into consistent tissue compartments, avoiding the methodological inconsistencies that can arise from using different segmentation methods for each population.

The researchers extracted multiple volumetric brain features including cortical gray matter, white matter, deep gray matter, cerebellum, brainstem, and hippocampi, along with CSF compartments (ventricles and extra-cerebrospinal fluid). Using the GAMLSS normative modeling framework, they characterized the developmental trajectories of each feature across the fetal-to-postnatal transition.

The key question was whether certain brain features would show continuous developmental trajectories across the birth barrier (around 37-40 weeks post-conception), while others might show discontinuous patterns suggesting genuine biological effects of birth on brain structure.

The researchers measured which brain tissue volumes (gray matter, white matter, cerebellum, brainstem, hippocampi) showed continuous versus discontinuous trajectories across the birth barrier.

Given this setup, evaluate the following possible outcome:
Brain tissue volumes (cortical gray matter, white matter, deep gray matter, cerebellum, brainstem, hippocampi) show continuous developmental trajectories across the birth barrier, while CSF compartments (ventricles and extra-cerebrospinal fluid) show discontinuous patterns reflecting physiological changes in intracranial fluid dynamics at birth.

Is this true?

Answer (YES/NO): YES